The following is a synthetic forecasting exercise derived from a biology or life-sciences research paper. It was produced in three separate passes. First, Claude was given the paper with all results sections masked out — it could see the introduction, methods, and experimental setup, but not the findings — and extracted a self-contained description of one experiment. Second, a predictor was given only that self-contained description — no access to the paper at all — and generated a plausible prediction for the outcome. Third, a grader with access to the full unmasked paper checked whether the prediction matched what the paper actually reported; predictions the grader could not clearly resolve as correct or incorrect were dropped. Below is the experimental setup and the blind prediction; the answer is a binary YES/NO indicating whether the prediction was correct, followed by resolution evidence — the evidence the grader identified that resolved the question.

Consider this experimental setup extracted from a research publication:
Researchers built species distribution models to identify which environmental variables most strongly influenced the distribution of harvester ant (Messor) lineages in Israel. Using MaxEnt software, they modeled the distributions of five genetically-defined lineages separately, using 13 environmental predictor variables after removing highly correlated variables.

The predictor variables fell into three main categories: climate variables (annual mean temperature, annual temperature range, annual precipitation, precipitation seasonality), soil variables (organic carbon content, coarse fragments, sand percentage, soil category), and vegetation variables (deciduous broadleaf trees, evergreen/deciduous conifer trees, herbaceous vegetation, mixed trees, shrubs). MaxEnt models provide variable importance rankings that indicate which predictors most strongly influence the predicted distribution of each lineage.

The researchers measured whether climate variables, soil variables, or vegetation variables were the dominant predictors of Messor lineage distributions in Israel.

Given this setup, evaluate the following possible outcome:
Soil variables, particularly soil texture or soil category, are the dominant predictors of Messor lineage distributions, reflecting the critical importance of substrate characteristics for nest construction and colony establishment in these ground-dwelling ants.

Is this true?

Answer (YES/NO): YES